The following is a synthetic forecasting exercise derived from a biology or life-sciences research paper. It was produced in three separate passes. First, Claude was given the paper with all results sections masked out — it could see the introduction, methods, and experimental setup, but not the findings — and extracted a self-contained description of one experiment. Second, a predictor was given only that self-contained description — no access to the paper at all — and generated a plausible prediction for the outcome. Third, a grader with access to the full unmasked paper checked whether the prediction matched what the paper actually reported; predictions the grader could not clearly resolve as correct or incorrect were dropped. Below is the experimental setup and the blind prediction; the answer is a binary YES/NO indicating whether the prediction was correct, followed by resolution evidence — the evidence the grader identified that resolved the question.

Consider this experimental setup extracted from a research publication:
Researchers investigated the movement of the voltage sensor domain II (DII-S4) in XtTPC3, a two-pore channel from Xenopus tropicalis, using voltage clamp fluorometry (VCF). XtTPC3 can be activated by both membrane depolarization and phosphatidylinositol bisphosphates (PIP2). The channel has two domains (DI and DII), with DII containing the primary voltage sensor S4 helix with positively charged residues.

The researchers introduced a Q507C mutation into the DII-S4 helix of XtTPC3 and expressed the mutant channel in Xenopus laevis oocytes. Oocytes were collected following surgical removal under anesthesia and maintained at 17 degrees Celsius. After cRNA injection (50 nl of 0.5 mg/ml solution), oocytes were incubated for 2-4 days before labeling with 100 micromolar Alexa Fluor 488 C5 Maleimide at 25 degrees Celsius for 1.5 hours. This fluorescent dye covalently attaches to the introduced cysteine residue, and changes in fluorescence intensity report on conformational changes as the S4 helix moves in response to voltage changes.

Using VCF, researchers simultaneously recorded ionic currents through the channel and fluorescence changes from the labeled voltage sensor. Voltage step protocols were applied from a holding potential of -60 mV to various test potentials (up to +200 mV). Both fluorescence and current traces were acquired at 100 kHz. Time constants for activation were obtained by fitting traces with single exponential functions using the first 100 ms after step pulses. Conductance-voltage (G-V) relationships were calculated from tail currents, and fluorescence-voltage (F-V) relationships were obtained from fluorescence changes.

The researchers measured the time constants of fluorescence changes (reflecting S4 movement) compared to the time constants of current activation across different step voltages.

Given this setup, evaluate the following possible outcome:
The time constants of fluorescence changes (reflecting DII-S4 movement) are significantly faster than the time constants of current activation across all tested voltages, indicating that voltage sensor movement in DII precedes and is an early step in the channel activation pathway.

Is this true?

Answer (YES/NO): NO